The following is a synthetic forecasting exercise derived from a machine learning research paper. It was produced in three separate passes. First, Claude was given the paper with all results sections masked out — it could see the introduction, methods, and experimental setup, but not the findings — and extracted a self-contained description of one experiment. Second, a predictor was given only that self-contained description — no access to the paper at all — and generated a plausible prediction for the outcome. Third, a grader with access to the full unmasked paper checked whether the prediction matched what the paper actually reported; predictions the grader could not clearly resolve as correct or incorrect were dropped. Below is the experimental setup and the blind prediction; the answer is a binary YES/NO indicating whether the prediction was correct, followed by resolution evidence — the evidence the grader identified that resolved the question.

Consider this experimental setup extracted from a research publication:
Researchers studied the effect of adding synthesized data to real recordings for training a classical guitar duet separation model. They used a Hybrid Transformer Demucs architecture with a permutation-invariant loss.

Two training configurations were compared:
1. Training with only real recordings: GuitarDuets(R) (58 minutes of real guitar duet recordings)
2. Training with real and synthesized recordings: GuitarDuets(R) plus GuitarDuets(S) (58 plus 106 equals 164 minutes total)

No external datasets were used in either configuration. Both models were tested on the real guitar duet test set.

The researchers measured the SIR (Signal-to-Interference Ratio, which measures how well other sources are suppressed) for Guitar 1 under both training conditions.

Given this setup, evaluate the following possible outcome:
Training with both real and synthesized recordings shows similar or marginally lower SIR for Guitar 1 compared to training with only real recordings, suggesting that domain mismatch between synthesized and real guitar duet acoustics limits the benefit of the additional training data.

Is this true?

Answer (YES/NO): NO